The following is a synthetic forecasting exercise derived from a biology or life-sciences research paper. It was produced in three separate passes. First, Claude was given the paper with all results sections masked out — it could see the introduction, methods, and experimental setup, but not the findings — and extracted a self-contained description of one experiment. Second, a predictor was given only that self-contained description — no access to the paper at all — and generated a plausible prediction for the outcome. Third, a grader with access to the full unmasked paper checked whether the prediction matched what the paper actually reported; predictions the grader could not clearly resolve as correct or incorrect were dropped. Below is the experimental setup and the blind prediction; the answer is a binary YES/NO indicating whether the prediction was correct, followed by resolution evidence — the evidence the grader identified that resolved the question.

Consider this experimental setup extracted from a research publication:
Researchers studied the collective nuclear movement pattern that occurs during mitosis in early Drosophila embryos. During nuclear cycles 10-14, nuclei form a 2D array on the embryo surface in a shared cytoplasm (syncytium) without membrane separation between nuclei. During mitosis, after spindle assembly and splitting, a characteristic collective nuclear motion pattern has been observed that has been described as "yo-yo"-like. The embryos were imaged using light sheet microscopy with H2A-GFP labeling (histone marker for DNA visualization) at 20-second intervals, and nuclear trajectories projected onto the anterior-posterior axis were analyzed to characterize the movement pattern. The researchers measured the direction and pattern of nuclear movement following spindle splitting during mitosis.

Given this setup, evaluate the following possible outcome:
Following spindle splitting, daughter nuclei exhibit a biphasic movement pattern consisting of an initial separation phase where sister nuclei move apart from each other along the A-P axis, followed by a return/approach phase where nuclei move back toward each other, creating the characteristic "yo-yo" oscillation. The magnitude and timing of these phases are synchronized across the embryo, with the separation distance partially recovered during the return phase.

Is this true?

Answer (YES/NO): NO